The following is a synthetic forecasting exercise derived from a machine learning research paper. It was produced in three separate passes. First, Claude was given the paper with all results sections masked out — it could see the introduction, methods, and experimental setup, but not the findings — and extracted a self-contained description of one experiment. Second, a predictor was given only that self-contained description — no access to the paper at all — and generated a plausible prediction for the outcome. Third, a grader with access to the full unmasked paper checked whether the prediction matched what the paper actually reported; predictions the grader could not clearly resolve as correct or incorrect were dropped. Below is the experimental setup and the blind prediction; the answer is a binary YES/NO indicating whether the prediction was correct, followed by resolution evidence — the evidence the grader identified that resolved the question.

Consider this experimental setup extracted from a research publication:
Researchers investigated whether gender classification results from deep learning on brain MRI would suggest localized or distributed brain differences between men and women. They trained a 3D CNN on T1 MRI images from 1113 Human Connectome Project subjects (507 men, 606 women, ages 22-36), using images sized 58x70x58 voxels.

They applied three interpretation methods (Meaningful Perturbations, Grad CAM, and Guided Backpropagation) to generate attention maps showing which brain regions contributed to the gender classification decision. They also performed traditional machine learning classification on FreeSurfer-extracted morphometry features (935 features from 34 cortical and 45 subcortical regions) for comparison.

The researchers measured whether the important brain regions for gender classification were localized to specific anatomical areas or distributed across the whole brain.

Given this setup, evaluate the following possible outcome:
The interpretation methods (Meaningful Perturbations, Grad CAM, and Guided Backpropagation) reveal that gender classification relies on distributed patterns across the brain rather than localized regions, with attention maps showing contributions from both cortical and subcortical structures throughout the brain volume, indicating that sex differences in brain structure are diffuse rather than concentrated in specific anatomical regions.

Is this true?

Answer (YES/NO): YES